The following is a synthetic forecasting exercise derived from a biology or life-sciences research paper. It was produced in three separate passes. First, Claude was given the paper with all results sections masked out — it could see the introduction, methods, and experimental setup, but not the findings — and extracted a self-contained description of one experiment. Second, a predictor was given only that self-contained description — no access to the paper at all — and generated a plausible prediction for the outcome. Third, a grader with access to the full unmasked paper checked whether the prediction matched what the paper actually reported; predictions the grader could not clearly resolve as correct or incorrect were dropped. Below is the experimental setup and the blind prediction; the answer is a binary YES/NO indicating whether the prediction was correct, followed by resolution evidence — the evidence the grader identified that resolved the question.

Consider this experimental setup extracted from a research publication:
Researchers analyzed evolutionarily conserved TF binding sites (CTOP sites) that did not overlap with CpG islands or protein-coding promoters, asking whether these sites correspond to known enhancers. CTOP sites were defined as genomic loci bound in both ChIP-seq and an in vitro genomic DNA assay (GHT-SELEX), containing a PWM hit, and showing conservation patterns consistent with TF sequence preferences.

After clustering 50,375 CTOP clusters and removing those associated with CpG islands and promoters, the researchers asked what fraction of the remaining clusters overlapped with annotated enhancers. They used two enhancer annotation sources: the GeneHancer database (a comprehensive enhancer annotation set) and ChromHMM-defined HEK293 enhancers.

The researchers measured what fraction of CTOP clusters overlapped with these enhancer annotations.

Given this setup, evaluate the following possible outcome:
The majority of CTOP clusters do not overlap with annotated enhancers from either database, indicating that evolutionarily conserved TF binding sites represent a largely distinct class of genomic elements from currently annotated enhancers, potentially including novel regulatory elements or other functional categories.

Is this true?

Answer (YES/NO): YES